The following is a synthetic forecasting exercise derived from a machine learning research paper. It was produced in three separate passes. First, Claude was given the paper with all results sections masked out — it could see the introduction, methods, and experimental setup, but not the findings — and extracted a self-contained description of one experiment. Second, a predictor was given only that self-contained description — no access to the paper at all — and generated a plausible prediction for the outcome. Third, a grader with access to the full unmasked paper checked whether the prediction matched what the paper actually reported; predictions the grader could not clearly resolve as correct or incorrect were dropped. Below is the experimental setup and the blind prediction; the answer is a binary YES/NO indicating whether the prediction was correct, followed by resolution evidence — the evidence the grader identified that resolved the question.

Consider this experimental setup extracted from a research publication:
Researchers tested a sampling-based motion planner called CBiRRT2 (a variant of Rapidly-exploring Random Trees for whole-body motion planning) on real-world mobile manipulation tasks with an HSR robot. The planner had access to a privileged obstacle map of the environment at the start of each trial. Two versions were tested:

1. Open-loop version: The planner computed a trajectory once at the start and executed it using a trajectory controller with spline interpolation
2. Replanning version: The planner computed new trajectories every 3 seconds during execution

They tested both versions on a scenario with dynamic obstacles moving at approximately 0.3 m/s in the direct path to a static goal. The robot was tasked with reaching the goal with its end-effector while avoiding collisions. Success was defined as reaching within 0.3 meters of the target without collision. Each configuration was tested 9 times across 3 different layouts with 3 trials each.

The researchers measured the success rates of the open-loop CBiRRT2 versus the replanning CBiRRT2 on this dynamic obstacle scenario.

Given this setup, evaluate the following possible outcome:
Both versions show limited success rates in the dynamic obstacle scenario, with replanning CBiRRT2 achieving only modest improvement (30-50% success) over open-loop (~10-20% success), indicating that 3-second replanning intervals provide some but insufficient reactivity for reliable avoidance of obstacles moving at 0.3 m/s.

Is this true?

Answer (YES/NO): NO